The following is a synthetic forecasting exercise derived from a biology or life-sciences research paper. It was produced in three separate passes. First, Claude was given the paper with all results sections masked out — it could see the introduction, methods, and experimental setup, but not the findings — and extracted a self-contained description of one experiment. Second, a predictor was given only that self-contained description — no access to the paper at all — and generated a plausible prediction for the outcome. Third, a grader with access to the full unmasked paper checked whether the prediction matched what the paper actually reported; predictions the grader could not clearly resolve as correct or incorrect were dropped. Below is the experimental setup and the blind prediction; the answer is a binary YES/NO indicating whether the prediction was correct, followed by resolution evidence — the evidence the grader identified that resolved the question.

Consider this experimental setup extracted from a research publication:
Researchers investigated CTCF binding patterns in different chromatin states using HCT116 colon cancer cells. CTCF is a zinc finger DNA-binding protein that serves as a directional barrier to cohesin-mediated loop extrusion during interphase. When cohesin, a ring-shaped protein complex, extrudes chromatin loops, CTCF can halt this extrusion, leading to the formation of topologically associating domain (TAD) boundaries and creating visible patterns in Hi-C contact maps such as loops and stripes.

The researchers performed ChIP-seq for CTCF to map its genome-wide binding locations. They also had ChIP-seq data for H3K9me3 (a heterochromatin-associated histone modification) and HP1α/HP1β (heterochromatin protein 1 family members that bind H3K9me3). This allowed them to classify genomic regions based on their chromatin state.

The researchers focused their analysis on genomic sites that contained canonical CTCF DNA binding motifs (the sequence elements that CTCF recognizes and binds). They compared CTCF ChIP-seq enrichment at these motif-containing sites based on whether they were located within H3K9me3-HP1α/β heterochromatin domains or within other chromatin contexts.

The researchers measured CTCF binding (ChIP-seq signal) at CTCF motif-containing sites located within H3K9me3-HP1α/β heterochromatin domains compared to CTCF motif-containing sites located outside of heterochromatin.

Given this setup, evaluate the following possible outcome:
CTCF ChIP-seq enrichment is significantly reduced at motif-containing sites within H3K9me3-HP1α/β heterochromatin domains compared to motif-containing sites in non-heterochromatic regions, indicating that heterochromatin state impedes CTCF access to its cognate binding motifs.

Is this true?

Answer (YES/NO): YES